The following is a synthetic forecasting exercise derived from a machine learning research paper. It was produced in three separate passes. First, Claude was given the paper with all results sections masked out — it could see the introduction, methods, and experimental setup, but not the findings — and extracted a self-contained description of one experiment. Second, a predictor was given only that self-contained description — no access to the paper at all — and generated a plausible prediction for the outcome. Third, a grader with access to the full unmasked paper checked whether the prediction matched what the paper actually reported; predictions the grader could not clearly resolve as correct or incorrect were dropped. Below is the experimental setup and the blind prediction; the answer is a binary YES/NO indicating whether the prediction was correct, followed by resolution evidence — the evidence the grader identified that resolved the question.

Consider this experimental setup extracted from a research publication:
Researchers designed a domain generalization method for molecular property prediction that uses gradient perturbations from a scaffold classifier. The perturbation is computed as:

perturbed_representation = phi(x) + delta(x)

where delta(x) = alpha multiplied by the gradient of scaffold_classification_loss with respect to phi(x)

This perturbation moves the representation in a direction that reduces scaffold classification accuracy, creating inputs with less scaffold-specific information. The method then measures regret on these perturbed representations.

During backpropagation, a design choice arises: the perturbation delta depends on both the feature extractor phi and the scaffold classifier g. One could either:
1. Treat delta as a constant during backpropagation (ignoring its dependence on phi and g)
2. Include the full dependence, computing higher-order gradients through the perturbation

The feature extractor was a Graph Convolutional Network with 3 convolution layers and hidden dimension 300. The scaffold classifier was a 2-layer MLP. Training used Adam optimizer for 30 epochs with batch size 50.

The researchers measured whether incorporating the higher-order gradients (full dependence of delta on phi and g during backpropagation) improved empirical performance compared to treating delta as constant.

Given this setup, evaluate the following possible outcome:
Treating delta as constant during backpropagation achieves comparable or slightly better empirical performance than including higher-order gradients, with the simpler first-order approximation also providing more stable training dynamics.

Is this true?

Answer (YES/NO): NO